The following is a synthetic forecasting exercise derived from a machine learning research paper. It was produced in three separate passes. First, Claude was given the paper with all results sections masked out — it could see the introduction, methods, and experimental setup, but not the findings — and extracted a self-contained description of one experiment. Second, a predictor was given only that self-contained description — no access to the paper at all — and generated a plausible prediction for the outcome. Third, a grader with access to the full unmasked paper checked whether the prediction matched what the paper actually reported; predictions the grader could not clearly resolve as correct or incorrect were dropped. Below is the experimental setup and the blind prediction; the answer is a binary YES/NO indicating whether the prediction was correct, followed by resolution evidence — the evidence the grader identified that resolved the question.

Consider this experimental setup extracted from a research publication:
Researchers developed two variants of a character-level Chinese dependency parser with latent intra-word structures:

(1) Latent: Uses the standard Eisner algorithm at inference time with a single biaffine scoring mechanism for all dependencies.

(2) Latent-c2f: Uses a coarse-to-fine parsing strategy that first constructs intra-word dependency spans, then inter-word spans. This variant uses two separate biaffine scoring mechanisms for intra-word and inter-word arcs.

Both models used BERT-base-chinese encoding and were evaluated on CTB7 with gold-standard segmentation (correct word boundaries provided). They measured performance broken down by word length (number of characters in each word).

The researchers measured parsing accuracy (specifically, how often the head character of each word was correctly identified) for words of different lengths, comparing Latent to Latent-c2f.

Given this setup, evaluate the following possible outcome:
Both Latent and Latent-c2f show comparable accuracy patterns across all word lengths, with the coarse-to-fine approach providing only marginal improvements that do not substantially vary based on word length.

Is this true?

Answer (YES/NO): NO